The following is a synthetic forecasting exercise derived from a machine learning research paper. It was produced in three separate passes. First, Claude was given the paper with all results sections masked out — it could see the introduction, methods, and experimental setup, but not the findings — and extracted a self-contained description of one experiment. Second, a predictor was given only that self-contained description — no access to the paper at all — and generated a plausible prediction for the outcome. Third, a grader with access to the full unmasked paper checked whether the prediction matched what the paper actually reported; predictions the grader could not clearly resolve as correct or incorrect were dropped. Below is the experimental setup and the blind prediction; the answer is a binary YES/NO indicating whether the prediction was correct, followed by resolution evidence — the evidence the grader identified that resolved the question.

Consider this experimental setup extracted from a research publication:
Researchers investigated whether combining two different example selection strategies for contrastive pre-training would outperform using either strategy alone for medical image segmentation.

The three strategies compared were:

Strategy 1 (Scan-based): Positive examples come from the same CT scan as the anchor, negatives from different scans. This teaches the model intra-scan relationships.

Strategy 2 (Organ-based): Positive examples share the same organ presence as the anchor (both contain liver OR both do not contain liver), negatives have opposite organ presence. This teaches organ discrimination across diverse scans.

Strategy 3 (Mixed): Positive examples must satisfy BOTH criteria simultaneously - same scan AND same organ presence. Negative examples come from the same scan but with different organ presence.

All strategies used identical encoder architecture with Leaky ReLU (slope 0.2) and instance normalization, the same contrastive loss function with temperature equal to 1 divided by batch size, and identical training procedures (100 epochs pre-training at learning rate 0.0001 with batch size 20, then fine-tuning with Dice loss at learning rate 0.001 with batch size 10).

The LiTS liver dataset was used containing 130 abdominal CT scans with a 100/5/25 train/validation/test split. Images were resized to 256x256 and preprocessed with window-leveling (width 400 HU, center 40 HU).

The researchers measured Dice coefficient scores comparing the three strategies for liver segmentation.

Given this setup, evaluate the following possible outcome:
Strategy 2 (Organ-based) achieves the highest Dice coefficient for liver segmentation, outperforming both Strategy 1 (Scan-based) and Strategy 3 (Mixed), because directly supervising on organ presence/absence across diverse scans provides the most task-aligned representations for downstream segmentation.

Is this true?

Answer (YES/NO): NO